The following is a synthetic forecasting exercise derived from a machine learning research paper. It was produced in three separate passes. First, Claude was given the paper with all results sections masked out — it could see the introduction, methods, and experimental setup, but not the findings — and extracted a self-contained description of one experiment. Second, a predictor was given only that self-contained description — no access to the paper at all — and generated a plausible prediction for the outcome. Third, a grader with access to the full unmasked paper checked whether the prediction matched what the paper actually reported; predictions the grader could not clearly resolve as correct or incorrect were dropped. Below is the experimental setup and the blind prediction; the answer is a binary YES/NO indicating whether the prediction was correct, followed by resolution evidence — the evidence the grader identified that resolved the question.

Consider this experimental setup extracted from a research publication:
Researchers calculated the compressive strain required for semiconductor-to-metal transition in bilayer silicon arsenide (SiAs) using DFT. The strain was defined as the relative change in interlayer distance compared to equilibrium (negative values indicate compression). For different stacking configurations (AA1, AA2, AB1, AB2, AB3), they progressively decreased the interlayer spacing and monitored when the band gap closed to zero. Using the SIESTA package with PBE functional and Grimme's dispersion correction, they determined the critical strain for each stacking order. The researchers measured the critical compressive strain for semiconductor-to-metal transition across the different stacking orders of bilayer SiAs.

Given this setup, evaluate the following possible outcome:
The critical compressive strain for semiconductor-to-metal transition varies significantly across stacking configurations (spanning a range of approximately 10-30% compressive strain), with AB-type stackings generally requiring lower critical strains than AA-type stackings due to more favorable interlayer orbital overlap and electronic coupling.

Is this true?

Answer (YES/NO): NO